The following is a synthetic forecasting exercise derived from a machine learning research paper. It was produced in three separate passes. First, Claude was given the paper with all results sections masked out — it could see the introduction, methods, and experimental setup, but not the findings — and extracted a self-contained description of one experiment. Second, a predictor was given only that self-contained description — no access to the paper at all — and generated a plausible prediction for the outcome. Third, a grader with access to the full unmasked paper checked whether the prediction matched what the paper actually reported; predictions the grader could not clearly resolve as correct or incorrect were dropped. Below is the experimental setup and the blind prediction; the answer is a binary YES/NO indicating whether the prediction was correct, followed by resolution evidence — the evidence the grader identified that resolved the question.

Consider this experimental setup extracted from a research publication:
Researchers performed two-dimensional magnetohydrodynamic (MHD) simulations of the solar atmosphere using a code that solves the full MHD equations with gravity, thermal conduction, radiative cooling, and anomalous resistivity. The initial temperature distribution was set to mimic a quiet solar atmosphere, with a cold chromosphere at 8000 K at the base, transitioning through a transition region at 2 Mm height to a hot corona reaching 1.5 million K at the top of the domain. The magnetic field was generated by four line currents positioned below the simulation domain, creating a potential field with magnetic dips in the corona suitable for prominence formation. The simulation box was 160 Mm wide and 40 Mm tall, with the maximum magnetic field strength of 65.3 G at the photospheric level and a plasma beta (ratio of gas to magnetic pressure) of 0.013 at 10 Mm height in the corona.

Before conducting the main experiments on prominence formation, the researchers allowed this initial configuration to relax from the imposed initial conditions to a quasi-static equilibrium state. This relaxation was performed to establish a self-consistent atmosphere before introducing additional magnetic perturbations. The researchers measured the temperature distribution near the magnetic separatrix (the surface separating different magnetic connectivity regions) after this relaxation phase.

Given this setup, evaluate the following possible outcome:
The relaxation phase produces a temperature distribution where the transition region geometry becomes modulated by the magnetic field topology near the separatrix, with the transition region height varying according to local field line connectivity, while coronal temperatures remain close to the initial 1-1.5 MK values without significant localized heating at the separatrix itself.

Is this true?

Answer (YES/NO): NO